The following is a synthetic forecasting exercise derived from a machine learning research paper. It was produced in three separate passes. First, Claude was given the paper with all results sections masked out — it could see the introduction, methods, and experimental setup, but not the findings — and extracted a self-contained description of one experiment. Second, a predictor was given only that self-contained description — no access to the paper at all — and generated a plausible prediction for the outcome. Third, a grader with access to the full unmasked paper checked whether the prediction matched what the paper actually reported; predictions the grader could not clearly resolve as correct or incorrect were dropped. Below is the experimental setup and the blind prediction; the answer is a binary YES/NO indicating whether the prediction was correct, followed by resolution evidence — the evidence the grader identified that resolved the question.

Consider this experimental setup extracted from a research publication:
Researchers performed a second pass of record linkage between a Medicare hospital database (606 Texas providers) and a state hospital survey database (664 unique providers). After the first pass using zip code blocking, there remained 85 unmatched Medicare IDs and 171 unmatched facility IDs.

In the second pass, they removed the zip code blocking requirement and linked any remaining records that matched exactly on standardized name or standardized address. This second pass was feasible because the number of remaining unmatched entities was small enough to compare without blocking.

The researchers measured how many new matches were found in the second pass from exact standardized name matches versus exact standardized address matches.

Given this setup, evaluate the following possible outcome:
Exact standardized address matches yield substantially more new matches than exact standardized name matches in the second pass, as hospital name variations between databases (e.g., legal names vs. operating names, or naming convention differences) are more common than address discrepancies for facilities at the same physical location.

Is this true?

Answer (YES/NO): NO